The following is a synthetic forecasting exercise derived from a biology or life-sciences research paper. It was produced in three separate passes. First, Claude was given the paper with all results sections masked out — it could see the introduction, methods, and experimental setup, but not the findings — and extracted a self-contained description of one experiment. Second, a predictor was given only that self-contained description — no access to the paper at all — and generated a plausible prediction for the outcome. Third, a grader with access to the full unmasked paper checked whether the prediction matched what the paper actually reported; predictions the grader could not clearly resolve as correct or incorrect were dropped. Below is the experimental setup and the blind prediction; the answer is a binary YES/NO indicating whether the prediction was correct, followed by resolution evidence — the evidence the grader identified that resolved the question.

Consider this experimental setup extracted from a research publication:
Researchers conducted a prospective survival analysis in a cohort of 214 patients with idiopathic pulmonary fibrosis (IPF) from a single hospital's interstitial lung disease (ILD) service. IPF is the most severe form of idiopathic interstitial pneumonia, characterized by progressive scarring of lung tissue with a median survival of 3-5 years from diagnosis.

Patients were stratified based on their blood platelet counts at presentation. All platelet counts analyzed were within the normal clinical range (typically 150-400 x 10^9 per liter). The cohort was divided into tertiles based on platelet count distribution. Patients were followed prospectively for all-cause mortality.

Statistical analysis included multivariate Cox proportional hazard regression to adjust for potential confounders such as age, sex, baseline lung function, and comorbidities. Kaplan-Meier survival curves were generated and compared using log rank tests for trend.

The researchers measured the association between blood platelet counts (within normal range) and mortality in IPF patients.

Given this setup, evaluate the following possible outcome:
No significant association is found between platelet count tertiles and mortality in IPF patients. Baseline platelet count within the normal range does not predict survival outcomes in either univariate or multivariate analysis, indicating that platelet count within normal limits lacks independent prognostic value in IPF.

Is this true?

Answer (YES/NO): NO